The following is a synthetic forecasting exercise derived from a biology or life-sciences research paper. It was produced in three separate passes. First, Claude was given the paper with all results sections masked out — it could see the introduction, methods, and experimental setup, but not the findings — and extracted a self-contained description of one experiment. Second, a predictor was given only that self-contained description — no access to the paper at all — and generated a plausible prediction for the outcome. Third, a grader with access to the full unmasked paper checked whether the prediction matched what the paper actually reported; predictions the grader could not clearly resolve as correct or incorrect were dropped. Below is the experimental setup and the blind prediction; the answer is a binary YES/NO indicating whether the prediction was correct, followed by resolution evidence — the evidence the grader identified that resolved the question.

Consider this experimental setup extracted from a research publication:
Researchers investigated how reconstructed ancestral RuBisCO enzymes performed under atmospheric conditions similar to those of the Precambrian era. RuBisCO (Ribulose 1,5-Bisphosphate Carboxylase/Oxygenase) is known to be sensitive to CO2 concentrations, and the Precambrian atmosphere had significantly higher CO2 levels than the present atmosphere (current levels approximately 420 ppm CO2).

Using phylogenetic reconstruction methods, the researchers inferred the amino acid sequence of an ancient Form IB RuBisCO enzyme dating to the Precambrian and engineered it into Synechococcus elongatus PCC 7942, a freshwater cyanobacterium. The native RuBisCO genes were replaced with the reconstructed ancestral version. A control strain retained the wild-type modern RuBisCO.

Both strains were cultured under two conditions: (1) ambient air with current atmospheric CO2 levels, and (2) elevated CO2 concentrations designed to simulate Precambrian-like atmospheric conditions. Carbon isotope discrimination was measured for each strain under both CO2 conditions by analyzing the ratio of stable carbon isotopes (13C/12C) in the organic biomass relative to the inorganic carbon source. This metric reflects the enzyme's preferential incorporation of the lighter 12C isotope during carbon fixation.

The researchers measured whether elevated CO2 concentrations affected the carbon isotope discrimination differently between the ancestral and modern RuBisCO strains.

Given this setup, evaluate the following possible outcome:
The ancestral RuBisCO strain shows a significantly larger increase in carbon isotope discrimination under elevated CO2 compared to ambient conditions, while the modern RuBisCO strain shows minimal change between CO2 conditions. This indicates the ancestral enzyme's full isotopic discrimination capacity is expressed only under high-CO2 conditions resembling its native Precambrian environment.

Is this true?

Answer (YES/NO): NO